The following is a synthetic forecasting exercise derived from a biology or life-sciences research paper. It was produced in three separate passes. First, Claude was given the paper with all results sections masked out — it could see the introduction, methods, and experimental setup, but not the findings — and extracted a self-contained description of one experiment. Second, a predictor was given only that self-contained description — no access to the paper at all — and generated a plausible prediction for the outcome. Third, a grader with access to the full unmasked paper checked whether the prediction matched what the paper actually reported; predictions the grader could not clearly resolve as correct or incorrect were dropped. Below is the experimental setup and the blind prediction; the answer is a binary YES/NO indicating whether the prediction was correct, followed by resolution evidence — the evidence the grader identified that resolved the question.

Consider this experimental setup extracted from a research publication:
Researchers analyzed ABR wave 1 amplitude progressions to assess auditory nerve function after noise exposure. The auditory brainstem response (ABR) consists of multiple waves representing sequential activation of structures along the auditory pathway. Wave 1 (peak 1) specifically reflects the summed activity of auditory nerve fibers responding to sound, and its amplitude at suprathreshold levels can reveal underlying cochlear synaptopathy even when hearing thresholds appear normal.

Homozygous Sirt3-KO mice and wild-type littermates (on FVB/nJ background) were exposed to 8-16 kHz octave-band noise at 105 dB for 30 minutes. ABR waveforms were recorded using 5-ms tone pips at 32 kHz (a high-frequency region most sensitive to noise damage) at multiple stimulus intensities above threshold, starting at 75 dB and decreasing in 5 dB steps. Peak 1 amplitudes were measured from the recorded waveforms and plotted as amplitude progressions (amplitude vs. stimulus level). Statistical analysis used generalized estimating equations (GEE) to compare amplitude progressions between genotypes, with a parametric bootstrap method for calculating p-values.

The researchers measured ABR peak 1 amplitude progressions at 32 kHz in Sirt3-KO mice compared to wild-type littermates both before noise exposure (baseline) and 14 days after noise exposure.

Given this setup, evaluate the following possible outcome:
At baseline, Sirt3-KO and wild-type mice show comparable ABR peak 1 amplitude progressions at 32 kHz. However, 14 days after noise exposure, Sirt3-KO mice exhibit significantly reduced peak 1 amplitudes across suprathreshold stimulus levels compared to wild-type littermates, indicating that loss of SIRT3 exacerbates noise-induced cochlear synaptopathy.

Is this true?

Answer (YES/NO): NO